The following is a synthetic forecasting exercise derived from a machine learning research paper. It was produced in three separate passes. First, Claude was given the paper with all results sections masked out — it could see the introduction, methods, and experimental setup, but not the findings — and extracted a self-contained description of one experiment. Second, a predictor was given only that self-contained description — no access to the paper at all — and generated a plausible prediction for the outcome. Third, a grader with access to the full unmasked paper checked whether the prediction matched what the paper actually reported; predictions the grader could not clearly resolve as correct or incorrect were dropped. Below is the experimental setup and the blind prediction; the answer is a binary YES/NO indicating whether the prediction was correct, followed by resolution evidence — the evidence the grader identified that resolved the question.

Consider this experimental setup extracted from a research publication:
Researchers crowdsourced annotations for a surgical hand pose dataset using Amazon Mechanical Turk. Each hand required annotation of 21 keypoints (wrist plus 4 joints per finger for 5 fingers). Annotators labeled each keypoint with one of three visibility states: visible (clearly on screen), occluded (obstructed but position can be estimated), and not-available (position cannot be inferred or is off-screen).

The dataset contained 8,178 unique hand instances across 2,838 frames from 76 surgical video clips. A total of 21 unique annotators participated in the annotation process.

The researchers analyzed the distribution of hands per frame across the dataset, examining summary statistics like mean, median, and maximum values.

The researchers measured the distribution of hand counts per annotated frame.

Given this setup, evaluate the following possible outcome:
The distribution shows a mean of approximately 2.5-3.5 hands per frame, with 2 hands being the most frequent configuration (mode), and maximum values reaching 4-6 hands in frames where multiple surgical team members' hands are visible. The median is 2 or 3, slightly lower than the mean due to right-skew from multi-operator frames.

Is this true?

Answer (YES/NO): NO